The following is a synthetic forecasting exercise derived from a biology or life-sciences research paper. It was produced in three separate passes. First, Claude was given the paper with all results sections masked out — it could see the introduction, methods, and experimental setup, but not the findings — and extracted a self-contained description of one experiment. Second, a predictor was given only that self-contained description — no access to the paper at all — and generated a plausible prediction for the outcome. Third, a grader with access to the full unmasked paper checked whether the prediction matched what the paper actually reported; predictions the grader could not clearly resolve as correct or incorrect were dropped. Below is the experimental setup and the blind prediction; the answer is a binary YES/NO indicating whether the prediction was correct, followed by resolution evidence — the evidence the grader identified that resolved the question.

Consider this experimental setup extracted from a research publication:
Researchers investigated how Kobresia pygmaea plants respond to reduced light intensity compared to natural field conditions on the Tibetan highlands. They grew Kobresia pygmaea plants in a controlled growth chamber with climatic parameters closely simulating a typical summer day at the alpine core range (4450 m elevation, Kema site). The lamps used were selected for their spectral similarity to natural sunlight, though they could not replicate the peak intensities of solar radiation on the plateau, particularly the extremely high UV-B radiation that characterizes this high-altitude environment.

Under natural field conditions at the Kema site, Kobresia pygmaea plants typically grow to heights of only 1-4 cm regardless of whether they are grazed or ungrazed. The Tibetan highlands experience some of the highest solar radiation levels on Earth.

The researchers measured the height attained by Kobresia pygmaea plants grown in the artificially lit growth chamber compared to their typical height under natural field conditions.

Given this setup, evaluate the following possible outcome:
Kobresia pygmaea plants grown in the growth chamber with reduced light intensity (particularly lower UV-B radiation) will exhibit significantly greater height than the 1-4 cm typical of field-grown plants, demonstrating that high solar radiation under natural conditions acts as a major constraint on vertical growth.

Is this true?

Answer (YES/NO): YES